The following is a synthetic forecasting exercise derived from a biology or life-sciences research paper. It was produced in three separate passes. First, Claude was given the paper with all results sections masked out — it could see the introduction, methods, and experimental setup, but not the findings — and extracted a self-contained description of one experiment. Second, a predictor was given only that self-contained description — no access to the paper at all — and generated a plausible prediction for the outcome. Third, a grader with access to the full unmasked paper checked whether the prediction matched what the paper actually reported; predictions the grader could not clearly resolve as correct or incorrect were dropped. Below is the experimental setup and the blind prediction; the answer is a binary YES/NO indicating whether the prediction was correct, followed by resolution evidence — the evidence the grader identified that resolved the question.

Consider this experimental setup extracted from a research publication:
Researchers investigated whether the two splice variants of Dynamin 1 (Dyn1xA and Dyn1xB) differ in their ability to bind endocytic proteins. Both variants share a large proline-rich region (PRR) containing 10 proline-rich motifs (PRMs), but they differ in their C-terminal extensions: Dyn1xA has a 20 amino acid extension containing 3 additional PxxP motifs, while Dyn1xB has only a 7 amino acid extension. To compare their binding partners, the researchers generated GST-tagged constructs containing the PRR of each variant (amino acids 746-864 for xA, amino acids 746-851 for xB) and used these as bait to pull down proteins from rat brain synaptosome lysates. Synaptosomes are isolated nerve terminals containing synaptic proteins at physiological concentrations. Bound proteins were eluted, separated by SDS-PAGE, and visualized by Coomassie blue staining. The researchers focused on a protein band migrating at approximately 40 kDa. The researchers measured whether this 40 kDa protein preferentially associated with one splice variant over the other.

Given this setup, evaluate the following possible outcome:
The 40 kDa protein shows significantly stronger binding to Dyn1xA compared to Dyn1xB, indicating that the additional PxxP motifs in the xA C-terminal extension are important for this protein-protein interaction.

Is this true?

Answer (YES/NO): YES